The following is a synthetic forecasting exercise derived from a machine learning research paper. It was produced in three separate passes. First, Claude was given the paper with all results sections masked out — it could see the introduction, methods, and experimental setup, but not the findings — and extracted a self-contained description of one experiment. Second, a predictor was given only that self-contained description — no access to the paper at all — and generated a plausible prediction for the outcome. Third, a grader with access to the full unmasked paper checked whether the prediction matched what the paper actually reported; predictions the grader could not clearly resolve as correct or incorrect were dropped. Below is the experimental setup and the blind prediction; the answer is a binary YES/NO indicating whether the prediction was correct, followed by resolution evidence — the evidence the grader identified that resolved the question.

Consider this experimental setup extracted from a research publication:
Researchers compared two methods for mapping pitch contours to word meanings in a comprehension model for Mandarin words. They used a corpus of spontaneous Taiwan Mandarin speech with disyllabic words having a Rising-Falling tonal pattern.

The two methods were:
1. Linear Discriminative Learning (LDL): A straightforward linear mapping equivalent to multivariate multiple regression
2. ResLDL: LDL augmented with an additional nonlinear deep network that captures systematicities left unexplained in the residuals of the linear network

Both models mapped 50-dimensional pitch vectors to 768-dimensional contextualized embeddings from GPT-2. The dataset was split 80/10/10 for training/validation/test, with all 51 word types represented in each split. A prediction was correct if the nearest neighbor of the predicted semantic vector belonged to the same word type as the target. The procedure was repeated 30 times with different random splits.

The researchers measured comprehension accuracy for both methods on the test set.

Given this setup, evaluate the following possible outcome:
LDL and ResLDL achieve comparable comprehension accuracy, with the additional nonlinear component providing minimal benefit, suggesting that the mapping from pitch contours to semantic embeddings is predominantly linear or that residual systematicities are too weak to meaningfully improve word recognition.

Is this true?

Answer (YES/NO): NO